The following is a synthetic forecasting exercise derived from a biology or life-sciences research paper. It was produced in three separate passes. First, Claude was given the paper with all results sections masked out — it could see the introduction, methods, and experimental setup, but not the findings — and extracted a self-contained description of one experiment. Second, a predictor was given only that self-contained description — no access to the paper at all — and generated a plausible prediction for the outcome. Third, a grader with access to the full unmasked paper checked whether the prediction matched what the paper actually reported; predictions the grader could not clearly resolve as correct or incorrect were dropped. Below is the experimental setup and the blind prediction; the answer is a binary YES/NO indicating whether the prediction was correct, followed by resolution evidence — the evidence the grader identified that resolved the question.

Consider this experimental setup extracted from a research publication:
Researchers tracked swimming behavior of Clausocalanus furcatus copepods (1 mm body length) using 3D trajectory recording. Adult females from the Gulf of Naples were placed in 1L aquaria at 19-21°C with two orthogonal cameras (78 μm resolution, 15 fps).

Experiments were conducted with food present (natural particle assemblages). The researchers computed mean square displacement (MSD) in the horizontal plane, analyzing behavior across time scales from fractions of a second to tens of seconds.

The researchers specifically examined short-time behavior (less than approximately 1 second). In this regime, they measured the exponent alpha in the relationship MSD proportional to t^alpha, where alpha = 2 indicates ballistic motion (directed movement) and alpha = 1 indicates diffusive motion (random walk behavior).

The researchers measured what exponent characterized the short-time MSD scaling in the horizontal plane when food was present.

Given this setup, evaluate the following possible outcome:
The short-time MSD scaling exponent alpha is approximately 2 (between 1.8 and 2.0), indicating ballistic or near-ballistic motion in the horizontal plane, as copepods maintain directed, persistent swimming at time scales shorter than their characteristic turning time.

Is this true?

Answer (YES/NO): YES